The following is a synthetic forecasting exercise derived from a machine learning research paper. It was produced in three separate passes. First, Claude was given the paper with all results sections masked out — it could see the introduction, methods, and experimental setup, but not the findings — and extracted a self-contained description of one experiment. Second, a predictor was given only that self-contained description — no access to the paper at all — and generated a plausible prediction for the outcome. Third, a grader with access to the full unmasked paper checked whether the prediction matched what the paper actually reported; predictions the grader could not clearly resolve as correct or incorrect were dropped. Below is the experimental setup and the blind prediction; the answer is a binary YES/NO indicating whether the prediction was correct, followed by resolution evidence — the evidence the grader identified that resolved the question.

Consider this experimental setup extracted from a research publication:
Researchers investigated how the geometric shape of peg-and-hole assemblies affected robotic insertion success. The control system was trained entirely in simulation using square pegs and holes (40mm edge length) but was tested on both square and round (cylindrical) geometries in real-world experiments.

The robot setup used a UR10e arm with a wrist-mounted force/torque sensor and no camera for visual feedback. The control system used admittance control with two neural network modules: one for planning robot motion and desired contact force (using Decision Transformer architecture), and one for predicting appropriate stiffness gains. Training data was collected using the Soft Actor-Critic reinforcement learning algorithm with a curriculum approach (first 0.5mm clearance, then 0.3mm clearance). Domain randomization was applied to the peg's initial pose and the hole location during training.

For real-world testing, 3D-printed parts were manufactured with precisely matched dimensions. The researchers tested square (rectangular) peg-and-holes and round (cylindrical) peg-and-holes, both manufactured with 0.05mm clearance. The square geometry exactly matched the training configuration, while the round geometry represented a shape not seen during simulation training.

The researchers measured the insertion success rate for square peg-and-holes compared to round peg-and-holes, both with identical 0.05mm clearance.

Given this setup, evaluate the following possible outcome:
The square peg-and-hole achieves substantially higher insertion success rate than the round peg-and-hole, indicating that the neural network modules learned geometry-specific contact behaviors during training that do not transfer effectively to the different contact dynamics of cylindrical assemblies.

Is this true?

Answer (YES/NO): NO